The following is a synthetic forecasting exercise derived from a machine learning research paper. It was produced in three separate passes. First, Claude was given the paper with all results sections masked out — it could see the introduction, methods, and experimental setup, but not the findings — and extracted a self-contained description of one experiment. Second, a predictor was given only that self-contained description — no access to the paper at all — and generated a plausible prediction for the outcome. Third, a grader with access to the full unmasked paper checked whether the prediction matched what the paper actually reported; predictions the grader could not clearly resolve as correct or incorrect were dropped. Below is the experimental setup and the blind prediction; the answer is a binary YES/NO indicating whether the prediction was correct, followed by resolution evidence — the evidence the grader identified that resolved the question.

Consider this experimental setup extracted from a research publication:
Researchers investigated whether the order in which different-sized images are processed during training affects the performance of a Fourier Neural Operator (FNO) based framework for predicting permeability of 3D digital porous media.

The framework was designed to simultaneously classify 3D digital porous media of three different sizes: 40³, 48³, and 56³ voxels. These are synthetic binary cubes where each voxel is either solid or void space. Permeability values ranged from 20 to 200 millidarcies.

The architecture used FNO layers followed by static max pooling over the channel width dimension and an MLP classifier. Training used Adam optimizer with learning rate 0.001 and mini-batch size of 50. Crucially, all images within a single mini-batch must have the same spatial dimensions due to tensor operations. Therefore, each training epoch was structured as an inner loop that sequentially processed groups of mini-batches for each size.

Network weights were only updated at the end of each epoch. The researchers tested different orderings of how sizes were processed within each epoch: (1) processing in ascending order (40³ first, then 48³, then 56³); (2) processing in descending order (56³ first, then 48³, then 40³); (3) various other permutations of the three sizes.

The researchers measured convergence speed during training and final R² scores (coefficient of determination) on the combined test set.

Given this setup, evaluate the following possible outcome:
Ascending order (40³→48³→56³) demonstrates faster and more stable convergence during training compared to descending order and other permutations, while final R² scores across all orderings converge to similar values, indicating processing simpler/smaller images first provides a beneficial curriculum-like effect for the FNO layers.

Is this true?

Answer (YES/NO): NO